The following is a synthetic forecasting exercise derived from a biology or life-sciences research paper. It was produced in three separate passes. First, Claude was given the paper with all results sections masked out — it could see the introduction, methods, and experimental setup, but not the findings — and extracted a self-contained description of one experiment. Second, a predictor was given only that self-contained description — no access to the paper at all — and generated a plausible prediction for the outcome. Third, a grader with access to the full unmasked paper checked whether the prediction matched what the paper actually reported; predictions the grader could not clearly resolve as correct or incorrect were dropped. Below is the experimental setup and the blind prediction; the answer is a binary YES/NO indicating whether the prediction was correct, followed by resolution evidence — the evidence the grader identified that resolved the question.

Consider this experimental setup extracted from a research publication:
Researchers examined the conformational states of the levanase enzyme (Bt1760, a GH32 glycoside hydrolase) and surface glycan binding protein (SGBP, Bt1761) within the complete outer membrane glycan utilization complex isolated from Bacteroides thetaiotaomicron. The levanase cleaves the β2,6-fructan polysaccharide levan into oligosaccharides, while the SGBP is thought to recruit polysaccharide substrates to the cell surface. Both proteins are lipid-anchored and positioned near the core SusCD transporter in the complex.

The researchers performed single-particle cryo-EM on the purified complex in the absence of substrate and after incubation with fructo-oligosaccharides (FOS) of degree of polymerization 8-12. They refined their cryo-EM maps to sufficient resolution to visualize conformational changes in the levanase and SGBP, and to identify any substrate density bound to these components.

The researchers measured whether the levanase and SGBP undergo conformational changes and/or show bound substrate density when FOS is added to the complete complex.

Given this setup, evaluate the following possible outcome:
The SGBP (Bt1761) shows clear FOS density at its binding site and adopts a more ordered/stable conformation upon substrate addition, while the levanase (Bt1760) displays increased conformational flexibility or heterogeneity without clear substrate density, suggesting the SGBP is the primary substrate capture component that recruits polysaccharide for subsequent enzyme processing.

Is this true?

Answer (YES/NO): NO